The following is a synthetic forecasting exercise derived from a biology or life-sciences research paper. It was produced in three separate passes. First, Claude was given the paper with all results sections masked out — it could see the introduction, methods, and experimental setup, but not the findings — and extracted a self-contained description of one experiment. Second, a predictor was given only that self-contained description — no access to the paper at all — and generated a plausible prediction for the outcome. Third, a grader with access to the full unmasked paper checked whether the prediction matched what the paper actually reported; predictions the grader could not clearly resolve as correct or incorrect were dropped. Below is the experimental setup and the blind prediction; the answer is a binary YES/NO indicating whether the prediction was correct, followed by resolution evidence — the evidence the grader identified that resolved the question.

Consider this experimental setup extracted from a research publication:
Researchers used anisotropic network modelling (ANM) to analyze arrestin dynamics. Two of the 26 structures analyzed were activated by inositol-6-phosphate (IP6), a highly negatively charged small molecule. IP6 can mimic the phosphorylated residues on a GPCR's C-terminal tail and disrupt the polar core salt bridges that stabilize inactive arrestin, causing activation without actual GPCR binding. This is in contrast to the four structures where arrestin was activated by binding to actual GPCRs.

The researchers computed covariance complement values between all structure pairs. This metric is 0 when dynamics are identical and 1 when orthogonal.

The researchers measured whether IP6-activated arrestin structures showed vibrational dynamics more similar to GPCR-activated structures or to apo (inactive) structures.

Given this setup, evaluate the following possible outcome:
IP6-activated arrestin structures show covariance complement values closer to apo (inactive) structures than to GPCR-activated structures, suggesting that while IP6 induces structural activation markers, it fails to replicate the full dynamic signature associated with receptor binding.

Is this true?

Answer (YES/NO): YES